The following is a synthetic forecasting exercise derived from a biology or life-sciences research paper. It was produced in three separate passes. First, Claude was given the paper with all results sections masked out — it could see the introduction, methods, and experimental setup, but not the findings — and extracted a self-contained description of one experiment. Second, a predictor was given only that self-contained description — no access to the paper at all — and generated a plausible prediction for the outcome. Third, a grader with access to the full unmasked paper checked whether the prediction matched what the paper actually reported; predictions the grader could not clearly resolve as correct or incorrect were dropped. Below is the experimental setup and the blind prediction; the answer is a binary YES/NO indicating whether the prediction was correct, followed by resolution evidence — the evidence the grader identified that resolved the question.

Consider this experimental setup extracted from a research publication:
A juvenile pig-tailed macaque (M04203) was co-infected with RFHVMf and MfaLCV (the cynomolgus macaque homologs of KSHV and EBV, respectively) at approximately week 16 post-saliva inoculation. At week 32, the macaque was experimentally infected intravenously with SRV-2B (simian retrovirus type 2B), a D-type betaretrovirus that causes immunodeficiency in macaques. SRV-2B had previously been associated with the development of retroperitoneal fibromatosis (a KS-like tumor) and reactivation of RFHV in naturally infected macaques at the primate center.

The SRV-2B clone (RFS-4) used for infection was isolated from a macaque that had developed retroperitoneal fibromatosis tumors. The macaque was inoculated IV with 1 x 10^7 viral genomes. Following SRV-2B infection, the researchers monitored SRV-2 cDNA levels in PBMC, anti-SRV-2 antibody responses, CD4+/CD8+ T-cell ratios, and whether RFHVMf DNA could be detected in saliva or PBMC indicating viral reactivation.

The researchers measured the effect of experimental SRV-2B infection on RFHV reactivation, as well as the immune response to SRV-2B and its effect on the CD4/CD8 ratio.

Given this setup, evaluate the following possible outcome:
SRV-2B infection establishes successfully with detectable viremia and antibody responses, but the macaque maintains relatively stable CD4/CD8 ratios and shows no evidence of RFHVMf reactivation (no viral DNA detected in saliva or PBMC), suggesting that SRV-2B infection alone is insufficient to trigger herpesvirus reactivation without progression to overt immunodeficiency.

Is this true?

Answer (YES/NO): YES